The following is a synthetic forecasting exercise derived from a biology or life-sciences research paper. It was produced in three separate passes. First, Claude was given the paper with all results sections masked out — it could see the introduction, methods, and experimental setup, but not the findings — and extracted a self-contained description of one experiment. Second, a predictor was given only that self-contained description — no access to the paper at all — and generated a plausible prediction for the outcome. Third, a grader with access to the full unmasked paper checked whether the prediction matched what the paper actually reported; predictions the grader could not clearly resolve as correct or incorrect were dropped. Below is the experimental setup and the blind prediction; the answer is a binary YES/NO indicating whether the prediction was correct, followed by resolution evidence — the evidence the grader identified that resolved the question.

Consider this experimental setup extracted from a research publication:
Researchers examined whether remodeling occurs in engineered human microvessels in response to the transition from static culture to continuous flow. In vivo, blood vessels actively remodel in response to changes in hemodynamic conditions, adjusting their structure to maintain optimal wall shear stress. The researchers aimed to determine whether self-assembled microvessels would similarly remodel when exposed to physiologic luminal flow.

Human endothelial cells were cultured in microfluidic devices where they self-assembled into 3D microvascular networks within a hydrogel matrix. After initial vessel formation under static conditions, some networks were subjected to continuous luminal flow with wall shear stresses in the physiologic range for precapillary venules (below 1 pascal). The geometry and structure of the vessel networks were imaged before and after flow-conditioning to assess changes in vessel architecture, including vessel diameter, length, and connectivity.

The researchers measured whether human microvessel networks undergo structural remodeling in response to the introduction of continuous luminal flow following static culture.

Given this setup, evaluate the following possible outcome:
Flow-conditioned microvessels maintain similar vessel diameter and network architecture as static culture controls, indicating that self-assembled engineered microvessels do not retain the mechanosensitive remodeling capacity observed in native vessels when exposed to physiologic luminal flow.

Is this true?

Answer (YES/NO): NO